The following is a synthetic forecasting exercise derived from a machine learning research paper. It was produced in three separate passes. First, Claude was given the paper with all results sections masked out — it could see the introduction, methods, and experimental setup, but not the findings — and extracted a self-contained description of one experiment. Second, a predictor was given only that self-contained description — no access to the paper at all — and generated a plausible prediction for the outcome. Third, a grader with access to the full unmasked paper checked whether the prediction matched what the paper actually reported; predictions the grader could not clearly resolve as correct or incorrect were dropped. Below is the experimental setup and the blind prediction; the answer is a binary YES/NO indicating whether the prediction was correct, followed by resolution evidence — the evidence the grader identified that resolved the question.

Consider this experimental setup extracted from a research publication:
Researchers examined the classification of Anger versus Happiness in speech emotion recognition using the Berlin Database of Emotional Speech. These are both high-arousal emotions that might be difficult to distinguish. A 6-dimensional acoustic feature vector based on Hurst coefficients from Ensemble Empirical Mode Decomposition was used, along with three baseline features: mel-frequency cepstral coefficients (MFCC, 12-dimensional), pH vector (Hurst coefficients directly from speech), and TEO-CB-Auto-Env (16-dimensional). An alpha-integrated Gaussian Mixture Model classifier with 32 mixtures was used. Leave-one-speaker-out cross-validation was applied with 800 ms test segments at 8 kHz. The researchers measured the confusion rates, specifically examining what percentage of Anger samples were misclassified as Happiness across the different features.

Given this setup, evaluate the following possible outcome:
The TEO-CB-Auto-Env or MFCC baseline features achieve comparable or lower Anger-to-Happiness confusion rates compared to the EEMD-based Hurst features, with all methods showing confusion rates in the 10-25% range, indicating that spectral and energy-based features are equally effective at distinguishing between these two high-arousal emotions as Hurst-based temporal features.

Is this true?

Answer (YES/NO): NO